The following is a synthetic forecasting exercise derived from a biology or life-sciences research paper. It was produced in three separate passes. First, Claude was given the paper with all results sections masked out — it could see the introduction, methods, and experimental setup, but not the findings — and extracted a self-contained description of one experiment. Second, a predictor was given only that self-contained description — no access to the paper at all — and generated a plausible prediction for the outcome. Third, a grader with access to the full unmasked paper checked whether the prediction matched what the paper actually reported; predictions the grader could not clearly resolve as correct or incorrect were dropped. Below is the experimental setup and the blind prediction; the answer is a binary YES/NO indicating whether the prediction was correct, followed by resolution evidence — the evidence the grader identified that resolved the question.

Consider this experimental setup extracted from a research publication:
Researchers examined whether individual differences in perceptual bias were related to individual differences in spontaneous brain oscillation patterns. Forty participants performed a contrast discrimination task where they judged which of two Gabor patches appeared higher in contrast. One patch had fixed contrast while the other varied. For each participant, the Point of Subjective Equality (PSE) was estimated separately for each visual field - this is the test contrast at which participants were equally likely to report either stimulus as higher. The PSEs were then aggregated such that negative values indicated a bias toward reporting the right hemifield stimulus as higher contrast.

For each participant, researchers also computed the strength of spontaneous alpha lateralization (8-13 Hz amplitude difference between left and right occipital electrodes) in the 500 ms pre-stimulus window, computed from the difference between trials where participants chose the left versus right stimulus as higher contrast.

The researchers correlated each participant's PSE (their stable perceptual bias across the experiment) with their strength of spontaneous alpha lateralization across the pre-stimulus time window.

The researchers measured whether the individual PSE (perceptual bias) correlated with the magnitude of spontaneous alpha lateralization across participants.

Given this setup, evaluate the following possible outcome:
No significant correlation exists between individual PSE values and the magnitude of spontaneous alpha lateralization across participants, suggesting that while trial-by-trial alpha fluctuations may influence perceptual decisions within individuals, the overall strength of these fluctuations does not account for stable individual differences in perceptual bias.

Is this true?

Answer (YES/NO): NO